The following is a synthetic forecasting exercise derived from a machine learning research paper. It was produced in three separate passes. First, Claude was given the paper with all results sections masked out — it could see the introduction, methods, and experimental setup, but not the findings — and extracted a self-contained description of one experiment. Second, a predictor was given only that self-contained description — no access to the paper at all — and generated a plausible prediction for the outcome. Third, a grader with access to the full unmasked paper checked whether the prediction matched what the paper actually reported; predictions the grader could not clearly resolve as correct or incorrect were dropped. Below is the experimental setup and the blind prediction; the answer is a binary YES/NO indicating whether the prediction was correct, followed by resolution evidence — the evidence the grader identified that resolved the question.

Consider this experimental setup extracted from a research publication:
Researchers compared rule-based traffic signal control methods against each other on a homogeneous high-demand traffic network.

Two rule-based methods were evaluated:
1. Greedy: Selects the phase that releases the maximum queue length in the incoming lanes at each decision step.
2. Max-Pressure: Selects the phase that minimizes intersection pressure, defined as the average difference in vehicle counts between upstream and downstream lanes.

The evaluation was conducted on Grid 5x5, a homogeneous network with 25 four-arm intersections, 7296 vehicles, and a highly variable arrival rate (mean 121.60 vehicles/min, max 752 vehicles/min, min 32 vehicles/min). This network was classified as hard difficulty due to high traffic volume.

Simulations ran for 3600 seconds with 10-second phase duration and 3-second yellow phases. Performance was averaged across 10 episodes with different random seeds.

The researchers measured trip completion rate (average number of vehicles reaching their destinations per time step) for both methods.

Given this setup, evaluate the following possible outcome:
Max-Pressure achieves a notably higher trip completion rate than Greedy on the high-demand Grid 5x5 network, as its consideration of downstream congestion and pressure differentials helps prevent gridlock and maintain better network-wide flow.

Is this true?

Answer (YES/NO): NO